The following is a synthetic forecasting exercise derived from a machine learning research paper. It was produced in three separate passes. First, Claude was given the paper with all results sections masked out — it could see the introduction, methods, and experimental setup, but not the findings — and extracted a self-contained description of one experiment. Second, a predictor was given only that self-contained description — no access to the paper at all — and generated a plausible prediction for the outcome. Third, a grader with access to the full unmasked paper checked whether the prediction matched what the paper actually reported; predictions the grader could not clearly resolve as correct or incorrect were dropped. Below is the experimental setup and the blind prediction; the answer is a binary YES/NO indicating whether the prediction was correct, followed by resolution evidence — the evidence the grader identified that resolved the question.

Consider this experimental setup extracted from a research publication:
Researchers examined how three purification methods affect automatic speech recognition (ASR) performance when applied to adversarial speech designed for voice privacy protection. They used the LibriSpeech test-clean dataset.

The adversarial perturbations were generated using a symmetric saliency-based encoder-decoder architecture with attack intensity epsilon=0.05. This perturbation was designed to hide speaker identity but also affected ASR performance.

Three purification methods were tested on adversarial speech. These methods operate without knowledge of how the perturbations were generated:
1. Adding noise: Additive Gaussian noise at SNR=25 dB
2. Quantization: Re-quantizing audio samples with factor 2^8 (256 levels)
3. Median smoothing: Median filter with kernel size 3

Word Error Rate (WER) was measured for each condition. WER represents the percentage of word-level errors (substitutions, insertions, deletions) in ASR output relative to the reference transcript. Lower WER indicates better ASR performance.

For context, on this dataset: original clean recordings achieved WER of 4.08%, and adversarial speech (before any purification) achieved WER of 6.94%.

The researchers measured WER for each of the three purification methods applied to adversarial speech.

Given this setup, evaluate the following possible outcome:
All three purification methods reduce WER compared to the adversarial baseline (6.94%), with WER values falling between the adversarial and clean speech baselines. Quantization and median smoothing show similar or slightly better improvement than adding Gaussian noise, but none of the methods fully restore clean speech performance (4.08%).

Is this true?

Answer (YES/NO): NO